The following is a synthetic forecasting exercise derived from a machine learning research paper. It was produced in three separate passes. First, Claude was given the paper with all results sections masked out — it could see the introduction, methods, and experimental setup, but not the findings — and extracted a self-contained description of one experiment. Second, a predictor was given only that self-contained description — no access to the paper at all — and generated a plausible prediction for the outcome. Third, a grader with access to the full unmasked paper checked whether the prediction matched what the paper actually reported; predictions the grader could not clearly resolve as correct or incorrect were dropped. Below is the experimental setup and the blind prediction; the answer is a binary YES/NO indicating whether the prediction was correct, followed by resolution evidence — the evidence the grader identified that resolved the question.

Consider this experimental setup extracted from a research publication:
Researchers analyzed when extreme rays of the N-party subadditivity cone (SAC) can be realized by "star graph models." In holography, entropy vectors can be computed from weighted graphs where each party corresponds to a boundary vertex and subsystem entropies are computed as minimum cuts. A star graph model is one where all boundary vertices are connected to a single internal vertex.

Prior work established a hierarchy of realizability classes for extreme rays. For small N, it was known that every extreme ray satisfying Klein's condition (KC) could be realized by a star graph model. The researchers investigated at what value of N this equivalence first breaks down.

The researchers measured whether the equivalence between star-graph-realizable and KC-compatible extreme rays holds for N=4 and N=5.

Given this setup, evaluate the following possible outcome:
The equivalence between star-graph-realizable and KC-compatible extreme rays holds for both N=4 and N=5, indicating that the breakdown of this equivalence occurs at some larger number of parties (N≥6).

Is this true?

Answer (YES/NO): NO